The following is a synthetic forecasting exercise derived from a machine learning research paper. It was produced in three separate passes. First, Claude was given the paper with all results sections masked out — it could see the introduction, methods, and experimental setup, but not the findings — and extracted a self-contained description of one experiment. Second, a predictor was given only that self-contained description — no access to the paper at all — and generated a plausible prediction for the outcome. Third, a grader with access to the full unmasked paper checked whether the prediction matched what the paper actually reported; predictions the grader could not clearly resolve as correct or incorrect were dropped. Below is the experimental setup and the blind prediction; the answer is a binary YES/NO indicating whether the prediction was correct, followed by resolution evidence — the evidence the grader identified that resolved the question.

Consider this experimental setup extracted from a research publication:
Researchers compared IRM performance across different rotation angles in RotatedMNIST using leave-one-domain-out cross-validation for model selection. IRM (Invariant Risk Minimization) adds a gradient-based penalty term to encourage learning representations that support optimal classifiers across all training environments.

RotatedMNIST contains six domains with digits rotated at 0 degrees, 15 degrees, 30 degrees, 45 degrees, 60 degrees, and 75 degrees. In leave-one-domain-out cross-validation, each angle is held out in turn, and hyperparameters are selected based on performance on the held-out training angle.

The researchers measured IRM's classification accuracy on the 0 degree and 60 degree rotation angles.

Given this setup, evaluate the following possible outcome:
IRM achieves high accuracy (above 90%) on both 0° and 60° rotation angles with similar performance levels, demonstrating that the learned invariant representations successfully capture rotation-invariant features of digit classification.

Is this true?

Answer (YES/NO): NO